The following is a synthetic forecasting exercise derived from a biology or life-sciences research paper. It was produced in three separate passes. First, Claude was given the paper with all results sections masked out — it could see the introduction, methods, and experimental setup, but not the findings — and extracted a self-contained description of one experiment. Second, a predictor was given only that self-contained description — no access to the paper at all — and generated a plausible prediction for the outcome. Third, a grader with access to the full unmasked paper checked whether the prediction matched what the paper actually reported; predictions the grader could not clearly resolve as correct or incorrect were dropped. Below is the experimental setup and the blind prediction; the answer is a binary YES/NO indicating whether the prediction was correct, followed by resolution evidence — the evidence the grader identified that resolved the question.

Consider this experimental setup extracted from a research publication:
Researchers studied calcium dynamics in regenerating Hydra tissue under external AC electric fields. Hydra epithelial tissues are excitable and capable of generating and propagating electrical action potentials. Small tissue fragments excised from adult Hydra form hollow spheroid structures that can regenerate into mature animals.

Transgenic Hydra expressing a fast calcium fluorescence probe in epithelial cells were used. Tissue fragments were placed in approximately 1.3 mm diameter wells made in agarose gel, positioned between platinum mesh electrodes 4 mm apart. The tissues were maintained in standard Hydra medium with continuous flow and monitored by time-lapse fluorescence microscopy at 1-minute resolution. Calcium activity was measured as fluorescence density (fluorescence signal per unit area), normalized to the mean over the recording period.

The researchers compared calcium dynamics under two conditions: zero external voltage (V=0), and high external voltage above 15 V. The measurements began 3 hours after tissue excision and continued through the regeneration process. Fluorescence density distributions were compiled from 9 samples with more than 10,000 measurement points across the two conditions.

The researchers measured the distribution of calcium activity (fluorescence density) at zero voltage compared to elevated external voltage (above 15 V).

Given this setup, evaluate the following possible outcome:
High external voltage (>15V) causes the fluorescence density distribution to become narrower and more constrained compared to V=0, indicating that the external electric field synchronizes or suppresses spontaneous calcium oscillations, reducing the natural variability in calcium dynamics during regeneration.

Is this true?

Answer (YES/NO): NO